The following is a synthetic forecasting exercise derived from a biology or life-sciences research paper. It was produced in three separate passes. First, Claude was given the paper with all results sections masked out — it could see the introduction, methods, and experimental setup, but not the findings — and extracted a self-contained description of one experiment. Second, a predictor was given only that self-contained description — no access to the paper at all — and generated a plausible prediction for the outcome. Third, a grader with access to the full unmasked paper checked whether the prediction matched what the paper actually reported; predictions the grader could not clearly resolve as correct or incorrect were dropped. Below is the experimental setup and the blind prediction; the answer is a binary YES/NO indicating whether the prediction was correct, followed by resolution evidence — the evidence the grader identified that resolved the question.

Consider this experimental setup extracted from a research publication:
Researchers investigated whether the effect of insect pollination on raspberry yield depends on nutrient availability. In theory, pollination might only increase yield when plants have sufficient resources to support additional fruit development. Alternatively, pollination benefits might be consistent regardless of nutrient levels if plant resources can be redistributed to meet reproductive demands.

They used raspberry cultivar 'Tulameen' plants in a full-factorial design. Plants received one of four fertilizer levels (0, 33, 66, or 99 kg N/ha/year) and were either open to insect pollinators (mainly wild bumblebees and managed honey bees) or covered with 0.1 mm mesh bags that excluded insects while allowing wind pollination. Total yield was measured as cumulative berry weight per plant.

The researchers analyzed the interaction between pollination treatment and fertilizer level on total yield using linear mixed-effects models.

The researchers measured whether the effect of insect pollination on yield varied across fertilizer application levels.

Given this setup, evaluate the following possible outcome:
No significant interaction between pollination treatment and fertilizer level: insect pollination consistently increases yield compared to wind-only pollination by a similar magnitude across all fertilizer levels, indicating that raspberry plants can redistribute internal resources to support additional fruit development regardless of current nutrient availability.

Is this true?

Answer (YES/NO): NO